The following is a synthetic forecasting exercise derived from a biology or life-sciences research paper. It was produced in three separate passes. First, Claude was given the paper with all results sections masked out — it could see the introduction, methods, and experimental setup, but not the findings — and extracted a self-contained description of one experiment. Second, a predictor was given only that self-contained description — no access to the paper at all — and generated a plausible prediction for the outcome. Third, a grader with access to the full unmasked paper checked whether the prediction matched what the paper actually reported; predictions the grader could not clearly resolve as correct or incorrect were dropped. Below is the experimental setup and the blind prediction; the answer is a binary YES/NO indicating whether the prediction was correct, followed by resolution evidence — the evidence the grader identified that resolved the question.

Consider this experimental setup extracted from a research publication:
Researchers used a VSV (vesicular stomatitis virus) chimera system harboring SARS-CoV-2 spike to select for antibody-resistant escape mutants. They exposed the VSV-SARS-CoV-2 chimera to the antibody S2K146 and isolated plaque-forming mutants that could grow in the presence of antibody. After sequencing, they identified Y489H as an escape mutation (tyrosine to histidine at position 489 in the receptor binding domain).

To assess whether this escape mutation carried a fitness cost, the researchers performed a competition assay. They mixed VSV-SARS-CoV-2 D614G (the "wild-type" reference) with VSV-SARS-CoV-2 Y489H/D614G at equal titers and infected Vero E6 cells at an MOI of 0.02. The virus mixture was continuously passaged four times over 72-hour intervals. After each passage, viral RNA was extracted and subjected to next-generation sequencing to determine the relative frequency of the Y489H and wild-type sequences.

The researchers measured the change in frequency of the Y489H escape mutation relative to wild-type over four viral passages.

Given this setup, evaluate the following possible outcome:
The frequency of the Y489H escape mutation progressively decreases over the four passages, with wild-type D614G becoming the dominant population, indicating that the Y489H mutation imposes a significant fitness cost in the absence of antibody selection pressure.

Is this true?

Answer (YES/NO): YES